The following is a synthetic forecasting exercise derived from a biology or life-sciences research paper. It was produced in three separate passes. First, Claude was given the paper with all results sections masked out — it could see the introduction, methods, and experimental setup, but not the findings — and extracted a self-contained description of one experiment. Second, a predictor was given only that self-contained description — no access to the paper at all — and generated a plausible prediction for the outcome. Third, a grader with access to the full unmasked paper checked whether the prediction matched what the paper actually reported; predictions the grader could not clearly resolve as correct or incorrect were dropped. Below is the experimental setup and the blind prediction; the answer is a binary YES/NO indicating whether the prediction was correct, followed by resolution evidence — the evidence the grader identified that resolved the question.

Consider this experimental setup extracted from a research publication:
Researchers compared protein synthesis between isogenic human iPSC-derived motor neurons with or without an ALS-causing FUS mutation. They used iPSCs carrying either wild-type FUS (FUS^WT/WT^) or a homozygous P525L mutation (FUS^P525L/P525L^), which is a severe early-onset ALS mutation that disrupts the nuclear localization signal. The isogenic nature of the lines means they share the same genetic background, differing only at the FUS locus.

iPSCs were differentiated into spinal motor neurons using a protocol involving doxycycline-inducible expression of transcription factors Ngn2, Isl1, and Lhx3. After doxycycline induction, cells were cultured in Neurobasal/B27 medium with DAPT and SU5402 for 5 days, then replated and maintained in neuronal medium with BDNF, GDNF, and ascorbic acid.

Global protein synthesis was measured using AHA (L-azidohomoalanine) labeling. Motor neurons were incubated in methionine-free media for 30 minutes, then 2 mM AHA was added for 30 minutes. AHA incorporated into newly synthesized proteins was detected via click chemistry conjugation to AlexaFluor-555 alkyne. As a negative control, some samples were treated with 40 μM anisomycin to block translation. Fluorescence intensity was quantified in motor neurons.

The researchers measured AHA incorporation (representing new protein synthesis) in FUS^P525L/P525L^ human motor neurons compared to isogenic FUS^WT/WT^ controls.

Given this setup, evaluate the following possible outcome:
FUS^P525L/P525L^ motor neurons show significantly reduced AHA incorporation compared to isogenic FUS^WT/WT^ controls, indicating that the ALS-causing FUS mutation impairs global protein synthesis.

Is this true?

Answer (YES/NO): YES